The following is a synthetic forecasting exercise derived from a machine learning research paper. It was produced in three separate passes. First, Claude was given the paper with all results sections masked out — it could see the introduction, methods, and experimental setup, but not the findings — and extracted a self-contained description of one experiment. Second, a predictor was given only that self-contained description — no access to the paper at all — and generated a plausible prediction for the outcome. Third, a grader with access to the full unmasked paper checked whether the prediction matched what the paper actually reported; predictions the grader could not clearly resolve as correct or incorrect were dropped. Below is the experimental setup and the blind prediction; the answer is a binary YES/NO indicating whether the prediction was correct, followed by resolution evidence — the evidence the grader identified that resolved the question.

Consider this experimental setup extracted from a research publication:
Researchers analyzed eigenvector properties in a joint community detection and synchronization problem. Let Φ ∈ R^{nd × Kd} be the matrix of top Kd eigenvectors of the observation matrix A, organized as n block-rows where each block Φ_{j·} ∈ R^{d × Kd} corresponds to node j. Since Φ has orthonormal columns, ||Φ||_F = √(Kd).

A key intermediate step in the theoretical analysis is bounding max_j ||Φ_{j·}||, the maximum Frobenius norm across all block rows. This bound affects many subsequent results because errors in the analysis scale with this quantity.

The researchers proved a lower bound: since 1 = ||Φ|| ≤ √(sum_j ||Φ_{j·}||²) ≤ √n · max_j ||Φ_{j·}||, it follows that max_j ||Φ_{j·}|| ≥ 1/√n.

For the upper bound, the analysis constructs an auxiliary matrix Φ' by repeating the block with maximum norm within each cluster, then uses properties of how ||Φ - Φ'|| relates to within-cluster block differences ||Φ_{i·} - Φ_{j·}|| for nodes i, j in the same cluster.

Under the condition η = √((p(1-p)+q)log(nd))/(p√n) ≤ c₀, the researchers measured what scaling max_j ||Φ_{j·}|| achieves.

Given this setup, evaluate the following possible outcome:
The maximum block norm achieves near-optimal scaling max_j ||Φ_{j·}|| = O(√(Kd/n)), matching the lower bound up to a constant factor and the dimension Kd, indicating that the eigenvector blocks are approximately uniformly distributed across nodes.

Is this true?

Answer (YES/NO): YES